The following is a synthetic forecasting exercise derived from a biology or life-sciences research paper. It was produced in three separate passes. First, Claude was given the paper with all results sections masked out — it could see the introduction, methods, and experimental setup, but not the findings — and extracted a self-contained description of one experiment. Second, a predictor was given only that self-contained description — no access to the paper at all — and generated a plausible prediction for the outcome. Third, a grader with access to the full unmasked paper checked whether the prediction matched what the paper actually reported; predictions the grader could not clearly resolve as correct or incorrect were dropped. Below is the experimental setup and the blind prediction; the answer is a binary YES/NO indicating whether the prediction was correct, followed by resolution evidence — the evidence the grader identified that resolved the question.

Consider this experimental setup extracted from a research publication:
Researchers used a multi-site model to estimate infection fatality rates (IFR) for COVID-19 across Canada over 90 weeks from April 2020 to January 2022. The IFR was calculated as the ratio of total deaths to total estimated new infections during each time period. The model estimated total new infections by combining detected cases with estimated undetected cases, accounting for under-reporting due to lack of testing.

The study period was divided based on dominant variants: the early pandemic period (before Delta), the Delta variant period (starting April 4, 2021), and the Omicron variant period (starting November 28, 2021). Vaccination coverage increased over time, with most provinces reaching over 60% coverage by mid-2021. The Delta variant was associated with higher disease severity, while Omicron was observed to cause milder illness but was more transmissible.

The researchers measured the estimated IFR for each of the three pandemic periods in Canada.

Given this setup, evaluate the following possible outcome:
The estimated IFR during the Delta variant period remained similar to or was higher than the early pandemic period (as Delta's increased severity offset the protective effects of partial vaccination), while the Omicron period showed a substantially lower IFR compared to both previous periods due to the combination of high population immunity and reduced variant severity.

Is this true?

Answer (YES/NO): NO